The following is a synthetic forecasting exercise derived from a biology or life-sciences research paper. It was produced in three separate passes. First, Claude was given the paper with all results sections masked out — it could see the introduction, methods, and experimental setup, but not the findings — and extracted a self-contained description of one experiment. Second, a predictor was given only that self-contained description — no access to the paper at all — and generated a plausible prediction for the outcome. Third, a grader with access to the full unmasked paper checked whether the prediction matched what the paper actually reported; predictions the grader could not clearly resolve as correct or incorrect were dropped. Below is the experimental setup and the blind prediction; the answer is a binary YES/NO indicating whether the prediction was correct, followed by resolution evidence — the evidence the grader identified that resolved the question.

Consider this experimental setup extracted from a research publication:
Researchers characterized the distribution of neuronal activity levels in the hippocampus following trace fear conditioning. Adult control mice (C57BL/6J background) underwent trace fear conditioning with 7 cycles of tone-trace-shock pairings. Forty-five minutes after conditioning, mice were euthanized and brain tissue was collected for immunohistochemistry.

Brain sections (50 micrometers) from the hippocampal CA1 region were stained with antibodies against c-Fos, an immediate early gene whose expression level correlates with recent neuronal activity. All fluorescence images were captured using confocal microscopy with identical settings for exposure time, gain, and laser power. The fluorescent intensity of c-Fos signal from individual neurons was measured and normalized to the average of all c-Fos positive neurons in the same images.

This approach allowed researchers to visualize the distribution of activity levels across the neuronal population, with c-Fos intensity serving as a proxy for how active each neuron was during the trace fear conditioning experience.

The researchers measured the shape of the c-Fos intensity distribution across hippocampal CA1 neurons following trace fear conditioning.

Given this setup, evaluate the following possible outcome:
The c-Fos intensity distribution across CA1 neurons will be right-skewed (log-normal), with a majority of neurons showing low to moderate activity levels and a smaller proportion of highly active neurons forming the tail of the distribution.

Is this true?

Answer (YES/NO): NO